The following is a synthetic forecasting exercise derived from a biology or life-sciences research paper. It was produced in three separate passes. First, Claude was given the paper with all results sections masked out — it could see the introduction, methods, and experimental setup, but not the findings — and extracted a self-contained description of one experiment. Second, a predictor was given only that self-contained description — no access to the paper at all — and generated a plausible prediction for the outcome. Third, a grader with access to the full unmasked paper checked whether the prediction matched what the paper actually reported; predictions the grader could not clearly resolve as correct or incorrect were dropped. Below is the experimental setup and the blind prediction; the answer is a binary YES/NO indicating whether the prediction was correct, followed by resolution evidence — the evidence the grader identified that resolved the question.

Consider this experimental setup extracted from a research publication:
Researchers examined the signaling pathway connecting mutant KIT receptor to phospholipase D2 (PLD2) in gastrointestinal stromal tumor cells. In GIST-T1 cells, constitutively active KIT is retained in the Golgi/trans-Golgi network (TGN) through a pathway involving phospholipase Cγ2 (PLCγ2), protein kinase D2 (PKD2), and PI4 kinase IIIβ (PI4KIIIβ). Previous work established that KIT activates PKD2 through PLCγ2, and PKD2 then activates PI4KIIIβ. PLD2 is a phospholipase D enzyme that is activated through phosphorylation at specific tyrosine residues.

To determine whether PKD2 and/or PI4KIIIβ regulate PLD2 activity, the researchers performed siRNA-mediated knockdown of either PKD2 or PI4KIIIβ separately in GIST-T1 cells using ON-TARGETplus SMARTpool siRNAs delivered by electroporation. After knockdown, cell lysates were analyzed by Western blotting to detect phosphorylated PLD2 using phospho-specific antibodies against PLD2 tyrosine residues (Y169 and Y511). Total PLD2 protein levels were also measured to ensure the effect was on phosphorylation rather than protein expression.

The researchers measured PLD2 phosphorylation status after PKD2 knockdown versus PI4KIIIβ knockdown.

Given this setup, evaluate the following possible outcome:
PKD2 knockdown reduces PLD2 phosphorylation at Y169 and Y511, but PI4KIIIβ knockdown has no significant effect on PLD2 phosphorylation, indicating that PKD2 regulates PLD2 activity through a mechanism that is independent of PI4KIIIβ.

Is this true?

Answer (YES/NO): YES